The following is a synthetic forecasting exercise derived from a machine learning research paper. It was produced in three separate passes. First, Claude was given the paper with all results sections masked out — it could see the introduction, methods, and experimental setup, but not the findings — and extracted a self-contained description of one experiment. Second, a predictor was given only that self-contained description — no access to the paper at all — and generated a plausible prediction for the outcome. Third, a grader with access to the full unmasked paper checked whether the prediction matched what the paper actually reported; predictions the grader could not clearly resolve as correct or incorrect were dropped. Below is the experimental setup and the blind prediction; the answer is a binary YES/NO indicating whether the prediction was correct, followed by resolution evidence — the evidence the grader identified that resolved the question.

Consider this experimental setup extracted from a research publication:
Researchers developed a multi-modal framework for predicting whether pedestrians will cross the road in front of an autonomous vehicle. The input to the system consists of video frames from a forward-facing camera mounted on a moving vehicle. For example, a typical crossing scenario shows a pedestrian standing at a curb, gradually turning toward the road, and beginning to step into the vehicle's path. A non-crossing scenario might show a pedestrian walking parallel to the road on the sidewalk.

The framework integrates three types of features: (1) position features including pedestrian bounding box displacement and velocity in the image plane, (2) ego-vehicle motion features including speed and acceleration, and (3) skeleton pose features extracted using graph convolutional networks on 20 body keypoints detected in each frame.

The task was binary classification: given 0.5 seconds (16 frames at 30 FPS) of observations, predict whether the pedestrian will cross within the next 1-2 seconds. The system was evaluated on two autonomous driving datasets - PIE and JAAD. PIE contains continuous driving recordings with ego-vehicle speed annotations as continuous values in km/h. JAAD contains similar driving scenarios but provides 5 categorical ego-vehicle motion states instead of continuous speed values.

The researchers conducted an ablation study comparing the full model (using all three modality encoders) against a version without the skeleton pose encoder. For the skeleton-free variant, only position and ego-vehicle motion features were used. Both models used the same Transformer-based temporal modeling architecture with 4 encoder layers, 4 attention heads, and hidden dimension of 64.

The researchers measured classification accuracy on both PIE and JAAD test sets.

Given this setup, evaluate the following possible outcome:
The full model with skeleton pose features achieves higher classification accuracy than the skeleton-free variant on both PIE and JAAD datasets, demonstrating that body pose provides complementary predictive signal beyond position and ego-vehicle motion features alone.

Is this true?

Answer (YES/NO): NO